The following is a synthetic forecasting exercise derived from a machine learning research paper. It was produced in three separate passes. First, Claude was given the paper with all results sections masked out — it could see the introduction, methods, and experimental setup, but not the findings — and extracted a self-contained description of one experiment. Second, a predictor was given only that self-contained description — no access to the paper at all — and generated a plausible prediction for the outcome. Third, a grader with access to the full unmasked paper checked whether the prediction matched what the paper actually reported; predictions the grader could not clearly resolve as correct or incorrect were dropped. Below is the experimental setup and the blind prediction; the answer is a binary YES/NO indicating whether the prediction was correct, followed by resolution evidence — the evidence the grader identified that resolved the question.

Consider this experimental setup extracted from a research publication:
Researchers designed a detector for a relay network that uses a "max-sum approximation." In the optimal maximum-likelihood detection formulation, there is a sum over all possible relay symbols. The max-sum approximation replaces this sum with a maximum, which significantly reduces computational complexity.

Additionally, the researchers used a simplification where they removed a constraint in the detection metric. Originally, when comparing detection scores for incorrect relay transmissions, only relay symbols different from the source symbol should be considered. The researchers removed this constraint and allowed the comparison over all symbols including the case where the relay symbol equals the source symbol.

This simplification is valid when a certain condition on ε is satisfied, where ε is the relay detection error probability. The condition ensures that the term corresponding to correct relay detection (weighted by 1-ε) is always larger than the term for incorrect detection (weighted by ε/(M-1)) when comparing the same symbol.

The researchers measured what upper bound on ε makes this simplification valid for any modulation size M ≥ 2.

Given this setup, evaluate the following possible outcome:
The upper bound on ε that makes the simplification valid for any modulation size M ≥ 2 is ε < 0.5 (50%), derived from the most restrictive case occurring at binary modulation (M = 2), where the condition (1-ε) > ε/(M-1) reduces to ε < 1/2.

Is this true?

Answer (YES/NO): YES